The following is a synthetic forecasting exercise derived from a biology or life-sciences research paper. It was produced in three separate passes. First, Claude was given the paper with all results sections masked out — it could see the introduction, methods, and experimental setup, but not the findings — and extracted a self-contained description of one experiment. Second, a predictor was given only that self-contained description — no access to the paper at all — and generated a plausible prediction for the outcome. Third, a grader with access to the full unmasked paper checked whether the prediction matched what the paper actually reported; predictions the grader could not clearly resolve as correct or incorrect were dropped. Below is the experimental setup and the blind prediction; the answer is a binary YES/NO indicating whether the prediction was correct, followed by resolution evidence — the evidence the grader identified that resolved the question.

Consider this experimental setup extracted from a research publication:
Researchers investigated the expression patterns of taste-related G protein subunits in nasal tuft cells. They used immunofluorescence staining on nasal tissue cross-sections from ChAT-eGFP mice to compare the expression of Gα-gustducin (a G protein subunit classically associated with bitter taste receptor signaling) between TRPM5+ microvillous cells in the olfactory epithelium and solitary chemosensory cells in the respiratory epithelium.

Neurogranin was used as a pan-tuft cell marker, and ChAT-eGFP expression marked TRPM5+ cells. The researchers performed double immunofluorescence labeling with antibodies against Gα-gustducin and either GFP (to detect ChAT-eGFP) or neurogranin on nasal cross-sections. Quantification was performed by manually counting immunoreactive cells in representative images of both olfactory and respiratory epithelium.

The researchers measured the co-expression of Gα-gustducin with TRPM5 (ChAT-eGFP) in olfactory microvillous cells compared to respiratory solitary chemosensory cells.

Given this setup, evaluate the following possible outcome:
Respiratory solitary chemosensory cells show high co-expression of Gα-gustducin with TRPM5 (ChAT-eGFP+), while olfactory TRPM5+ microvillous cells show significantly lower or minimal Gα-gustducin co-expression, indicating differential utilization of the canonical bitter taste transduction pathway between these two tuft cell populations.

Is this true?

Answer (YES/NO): YES